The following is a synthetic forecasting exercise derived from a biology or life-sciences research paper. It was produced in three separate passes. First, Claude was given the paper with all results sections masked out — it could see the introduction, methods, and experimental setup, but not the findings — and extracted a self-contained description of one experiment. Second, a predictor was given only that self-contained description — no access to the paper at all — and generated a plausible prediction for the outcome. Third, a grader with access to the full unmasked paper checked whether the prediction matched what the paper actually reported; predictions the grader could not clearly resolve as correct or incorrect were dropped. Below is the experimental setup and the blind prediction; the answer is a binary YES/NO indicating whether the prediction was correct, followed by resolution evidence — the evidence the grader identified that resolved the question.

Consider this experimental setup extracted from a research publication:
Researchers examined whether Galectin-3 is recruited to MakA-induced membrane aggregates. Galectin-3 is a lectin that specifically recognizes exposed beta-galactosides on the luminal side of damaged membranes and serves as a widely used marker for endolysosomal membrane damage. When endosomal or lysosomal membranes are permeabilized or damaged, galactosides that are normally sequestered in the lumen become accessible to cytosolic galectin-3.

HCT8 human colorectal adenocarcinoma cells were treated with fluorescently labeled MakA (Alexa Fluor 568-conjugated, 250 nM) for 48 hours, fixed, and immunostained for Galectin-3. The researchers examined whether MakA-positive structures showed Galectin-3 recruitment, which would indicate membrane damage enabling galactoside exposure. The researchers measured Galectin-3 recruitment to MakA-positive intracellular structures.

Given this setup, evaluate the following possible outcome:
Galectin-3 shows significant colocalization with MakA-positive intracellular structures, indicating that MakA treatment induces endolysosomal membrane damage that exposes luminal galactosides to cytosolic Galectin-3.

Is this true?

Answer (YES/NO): NO